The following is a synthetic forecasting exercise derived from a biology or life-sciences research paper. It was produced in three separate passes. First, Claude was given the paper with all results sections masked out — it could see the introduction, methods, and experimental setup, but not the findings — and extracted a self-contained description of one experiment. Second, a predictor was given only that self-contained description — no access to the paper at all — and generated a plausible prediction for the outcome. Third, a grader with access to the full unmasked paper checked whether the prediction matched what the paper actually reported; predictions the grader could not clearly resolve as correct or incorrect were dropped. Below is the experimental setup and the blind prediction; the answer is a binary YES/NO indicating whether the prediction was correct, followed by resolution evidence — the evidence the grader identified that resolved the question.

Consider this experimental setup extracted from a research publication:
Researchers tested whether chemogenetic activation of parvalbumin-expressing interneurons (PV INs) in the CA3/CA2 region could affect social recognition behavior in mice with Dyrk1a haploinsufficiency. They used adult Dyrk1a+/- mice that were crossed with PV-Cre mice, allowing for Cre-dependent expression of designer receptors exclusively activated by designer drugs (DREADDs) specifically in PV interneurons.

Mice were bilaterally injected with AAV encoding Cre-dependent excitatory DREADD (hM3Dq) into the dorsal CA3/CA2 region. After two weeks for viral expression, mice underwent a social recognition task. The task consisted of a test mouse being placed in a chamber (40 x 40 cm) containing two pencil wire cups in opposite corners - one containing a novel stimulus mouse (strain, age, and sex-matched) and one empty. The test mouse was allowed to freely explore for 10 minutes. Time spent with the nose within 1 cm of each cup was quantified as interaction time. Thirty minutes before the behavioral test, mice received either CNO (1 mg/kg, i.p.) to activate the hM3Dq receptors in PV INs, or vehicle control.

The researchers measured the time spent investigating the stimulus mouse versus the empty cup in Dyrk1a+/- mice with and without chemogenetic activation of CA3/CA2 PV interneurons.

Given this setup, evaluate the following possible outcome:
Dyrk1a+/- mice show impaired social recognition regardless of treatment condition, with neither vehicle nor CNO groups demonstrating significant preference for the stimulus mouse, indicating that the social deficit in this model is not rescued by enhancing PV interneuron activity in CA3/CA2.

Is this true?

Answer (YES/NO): NO